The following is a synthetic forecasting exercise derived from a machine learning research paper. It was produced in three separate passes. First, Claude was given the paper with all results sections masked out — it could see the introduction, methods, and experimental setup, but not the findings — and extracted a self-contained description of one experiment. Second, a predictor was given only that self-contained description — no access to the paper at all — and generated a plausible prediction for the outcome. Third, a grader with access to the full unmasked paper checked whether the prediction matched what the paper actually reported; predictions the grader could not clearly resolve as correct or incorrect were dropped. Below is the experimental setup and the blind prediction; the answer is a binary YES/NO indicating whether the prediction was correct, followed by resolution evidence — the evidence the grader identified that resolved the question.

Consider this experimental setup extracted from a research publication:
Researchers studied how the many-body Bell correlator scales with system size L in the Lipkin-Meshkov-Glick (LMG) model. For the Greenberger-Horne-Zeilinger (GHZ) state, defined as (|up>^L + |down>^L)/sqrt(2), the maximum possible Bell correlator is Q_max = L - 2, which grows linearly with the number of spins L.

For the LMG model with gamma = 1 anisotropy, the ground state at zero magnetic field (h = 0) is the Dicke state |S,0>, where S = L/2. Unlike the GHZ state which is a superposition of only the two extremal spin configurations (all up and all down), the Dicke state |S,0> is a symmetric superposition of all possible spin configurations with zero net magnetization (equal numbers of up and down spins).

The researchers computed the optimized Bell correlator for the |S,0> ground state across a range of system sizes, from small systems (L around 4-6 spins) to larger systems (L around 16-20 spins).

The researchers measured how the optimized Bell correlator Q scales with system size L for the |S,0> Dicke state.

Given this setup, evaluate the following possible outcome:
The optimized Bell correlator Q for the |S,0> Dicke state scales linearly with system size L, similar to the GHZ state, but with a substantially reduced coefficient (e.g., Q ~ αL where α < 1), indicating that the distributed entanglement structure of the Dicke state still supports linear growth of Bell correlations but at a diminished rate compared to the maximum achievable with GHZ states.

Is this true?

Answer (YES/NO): NO